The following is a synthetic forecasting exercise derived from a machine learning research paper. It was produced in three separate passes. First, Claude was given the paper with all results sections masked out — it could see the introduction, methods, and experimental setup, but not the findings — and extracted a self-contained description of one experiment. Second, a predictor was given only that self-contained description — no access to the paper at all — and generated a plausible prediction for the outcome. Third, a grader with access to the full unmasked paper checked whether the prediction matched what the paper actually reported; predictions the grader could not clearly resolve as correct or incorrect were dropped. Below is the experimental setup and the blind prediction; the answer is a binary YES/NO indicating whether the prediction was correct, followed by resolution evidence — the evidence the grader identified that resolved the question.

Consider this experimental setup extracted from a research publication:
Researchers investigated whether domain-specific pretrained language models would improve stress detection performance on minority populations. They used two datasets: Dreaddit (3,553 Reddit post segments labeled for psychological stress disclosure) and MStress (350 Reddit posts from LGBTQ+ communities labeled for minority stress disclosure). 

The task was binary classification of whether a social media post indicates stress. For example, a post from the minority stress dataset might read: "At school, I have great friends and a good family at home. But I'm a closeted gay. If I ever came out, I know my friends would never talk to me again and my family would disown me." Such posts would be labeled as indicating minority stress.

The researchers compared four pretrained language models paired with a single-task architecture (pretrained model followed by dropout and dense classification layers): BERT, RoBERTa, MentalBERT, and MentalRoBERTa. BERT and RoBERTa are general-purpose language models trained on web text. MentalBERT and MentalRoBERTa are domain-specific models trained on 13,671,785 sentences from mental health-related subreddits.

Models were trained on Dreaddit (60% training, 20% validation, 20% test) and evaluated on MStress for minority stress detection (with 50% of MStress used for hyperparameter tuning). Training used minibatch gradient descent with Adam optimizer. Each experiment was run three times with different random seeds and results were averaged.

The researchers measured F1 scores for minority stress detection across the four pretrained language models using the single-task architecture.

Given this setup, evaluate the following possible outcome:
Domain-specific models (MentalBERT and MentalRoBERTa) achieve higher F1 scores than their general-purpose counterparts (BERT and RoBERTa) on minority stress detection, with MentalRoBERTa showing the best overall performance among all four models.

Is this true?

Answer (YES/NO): NO